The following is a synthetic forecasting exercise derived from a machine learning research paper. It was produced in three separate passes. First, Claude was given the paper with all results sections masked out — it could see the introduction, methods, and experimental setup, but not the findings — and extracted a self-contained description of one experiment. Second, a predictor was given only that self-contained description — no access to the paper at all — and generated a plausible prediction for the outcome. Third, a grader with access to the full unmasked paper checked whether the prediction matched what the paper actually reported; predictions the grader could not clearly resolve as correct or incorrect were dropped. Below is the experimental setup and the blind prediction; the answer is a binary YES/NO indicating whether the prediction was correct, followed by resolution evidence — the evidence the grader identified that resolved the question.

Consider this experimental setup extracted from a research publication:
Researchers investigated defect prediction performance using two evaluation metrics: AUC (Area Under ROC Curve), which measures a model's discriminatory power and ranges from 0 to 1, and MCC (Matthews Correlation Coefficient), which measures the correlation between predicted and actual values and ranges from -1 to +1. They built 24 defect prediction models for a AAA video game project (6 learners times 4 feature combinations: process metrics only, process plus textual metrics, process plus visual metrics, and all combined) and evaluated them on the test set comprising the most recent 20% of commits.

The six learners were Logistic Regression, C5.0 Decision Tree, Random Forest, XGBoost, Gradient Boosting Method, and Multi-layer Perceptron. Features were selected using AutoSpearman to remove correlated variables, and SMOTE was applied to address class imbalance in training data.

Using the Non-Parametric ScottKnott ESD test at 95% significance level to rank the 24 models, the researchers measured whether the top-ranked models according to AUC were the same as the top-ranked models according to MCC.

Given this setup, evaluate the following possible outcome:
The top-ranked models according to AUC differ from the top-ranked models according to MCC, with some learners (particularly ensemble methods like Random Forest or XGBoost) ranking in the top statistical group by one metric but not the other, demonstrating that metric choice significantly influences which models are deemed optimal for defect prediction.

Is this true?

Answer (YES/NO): NO